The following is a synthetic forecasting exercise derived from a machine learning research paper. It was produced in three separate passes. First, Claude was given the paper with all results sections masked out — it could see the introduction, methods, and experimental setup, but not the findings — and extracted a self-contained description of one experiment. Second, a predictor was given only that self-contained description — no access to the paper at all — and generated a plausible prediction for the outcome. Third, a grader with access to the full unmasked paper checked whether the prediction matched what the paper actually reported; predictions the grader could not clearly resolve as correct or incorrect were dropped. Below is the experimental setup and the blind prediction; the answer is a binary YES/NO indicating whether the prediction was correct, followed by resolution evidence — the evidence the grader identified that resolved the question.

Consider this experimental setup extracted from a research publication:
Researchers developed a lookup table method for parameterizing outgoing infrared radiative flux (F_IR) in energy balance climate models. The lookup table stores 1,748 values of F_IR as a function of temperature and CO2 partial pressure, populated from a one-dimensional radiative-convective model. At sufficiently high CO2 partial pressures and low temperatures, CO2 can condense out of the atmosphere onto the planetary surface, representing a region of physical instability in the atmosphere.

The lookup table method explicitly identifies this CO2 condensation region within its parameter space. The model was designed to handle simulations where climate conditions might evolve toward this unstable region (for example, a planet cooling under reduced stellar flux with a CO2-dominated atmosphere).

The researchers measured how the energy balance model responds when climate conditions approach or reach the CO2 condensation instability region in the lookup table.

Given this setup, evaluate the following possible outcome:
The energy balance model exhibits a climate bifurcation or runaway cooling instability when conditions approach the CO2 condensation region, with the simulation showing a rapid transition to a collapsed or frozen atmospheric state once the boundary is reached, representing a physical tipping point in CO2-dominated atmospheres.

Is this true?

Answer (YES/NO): NO